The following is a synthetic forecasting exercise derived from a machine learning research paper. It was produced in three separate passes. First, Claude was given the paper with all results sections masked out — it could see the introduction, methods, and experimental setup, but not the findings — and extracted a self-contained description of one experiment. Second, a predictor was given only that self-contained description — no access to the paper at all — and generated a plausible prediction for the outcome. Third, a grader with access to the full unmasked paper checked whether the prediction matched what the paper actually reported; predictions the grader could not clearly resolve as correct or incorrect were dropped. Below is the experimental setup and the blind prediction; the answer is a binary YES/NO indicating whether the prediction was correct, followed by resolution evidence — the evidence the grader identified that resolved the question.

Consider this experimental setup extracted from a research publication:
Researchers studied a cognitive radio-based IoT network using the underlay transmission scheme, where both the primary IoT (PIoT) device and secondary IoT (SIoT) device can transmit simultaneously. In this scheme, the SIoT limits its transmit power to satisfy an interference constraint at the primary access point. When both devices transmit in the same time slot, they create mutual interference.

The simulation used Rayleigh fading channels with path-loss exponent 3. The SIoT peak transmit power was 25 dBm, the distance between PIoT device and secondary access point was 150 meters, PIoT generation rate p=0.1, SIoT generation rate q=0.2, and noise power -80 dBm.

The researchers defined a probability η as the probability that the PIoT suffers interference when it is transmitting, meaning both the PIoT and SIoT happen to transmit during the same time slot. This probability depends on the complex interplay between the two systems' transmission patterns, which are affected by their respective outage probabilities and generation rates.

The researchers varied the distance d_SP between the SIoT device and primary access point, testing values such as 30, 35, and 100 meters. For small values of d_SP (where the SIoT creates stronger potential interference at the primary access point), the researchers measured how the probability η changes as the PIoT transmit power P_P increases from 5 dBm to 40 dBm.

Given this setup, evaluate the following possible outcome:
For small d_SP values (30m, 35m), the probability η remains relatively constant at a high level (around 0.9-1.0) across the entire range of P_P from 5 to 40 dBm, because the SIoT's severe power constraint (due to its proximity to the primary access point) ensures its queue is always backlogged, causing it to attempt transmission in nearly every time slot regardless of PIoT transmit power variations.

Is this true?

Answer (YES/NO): NO